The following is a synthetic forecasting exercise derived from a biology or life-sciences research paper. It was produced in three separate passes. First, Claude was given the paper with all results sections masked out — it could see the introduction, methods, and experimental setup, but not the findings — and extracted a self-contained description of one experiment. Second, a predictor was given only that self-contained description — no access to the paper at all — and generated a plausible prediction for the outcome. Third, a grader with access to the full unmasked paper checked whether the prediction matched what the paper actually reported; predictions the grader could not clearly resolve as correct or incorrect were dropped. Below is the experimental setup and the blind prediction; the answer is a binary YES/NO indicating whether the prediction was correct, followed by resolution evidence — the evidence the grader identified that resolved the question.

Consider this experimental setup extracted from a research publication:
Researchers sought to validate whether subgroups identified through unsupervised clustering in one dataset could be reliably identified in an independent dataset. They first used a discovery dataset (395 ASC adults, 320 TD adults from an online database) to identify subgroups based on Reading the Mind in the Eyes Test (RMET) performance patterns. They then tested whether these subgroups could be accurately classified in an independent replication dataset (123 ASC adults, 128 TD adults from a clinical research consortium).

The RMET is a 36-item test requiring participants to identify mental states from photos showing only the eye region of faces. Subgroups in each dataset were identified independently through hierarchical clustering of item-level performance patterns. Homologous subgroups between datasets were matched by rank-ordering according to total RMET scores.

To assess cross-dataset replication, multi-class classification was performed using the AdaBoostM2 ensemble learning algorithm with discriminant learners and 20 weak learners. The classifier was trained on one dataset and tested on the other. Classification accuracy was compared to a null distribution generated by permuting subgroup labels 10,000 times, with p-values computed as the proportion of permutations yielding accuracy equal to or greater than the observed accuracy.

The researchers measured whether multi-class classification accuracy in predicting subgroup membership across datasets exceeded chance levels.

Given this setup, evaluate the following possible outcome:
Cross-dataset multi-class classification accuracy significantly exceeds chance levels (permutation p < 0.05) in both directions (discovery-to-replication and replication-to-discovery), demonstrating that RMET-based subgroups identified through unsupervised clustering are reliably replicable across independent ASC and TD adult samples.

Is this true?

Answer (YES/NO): YES